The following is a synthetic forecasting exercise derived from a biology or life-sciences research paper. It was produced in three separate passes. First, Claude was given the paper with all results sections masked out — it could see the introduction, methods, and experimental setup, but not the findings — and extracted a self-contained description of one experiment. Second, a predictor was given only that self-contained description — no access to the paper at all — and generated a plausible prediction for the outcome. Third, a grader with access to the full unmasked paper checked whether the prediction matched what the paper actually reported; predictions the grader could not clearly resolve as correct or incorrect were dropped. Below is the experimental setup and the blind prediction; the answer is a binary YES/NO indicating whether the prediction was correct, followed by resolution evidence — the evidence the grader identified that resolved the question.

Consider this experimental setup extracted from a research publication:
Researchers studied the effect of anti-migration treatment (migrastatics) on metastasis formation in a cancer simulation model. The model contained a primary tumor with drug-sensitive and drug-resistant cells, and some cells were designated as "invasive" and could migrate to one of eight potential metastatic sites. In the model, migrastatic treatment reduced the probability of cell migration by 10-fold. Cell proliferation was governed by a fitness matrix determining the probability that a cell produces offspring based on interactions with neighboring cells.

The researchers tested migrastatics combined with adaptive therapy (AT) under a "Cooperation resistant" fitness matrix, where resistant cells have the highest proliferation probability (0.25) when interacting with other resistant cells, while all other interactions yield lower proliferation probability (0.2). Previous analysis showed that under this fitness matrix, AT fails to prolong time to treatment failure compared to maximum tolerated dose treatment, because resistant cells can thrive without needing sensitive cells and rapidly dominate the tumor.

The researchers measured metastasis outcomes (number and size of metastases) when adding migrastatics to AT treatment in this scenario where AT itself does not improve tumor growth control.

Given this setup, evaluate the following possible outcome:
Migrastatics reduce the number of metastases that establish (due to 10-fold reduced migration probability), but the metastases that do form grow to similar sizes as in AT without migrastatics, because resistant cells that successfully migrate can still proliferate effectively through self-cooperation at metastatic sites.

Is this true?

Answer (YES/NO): NO